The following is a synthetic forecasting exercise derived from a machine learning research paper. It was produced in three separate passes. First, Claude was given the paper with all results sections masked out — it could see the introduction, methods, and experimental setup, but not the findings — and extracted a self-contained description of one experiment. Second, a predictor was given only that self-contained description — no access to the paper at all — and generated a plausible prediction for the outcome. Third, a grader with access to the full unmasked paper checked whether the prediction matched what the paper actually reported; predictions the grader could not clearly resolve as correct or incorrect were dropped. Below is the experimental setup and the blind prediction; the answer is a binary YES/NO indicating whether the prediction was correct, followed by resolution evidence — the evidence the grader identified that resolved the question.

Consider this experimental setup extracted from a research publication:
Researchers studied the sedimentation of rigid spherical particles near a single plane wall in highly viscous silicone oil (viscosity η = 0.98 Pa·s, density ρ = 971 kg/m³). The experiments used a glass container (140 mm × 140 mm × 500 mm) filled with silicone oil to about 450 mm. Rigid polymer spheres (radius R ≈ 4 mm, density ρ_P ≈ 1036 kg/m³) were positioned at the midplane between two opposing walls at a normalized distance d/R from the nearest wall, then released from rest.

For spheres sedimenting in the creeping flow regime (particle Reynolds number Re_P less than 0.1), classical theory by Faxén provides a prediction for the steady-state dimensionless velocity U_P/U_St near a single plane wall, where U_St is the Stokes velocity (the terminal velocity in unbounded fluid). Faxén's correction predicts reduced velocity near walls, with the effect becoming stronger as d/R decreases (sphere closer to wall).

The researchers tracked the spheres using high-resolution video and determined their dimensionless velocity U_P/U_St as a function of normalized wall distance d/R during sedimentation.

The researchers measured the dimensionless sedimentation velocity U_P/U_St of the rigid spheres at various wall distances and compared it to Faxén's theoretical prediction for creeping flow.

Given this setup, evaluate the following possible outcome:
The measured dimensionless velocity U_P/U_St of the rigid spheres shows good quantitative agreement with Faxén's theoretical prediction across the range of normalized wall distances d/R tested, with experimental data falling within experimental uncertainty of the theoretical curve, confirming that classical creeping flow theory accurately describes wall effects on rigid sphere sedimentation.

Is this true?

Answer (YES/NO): NO